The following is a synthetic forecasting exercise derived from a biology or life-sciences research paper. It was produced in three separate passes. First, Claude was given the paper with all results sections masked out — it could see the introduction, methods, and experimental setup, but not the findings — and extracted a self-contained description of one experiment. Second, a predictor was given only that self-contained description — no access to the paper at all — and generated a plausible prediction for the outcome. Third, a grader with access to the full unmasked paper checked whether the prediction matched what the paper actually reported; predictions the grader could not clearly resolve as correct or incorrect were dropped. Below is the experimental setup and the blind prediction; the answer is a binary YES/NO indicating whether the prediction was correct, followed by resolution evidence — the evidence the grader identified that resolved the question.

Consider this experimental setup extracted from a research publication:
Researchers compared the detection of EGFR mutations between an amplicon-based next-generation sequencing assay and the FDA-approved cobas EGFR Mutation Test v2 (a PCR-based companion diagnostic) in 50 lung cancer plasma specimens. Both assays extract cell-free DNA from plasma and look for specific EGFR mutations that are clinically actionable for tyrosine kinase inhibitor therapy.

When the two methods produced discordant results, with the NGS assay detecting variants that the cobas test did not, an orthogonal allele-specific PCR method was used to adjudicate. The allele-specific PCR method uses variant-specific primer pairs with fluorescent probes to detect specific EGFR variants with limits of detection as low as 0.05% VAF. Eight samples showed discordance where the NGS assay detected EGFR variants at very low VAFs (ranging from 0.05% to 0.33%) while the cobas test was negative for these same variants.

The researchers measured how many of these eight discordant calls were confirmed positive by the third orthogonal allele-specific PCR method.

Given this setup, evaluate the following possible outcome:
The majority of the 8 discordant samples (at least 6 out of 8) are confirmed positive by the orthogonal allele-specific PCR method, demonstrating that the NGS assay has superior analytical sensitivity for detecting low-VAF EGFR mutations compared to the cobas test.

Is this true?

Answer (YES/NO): YES